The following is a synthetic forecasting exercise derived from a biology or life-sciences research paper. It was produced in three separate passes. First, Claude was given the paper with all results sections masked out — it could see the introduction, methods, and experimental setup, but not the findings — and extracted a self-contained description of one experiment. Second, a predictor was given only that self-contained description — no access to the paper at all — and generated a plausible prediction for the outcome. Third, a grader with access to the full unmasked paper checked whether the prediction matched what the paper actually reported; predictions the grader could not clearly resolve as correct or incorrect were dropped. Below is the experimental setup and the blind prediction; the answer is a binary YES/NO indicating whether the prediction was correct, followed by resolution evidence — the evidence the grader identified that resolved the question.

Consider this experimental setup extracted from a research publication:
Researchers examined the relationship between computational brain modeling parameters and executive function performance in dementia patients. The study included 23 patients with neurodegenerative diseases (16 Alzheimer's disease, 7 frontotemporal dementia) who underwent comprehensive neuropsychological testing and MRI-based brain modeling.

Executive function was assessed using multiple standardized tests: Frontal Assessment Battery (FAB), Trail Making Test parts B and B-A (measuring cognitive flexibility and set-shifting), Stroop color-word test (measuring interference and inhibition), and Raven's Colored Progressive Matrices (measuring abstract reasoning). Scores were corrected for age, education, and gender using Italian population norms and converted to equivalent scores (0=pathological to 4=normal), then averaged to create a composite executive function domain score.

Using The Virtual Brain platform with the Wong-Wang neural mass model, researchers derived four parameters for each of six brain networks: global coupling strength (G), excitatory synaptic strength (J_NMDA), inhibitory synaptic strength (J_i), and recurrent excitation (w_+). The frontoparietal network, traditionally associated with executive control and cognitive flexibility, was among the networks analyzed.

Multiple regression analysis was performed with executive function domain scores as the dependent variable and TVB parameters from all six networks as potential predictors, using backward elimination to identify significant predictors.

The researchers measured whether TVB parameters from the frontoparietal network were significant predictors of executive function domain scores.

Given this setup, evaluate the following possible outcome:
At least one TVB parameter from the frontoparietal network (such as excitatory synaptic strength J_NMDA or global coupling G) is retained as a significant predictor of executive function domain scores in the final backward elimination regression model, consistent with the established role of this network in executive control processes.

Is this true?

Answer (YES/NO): YES